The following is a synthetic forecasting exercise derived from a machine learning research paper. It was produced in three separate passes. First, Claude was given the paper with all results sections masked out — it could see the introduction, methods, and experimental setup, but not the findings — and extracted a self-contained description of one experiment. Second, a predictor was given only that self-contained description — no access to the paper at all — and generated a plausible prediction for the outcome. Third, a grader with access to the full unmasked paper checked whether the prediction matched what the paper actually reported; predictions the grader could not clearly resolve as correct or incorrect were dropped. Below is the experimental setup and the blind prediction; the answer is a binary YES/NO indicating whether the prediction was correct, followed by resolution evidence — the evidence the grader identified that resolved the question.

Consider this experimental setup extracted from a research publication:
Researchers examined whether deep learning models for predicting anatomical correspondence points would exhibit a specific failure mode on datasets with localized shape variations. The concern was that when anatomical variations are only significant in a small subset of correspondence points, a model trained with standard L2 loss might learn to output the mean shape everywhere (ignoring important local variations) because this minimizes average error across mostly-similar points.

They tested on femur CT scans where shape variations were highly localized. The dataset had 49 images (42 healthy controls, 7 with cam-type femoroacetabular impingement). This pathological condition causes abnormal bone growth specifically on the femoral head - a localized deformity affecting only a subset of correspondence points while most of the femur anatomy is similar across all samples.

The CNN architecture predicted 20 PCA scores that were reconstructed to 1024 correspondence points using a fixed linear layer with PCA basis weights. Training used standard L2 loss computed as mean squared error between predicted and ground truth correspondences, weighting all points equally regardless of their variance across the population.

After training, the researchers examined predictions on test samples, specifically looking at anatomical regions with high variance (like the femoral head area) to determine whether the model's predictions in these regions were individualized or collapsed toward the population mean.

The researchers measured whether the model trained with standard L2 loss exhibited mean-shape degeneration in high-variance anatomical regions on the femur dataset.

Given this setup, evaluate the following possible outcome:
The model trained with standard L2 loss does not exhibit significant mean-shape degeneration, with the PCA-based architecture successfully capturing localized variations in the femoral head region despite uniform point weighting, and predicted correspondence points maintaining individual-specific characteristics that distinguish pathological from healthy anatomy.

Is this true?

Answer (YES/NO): NO